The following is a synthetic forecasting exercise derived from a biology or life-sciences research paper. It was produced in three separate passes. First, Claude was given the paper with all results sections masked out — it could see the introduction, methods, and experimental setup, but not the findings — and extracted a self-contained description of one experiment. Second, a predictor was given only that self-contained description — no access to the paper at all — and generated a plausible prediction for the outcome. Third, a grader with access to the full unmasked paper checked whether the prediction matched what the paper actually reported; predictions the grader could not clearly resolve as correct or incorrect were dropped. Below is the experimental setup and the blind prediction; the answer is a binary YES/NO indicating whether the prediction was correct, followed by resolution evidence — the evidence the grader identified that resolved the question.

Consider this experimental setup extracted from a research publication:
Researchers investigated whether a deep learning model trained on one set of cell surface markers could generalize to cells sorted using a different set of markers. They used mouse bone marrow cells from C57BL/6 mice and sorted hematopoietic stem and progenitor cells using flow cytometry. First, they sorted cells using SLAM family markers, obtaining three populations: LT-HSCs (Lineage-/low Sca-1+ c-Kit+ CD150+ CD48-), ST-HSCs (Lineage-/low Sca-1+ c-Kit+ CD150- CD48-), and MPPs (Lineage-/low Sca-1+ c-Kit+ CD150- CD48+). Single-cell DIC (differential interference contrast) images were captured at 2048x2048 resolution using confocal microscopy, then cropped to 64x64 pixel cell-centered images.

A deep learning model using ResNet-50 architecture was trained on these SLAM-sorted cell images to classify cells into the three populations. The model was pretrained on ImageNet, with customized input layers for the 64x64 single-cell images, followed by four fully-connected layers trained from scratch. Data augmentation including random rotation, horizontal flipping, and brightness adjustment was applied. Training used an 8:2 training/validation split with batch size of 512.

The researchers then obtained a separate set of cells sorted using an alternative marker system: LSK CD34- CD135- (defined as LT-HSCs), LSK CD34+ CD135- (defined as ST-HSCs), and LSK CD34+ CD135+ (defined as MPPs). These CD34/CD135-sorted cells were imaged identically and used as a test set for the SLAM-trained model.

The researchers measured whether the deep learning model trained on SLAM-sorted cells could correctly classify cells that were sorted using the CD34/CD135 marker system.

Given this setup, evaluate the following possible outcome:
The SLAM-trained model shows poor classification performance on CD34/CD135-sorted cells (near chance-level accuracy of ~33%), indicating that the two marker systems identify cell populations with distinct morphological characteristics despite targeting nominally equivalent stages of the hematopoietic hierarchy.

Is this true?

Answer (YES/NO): NO